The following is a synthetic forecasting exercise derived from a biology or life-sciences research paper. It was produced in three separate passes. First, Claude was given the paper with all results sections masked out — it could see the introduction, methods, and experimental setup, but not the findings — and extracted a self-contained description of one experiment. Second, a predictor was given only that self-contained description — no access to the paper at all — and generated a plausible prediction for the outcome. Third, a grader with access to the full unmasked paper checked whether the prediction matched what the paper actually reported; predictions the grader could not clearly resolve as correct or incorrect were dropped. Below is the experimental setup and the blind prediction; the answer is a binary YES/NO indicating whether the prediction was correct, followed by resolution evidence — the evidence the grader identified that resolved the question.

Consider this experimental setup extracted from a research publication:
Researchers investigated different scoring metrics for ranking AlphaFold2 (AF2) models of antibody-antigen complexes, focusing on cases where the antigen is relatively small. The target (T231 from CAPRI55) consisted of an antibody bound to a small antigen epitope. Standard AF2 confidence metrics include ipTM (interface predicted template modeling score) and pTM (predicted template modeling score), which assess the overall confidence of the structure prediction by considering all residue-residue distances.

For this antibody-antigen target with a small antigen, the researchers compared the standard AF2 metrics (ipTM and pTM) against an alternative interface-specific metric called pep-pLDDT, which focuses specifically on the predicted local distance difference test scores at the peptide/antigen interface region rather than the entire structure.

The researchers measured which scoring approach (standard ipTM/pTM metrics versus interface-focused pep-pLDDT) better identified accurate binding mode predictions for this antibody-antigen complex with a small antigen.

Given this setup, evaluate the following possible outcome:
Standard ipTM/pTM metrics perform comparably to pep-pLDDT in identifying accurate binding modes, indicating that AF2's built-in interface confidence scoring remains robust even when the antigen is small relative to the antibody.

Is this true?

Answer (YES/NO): NO